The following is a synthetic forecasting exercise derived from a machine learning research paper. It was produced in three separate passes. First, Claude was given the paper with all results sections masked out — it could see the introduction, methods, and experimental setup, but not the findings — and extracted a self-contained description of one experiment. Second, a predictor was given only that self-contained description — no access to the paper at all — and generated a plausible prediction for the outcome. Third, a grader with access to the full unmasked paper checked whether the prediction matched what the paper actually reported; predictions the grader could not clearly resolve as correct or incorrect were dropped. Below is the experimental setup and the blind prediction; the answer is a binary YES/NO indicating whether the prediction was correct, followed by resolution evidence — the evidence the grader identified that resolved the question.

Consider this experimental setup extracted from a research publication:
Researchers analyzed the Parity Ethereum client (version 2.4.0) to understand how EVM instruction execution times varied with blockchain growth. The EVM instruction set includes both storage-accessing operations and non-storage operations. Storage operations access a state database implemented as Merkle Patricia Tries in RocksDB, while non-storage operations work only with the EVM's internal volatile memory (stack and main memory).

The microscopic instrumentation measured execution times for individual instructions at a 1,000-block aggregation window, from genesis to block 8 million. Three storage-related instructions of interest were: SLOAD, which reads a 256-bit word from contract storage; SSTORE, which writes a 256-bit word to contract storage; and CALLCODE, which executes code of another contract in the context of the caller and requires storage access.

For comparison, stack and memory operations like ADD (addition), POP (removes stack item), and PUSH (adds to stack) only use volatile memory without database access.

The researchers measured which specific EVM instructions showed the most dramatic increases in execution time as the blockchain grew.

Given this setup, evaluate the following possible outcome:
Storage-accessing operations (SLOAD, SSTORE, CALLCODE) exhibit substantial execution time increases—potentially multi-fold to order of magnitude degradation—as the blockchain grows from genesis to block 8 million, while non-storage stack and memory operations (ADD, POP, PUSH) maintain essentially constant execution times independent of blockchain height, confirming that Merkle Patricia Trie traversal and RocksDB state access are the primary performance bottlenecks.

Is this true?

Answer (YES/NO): YES